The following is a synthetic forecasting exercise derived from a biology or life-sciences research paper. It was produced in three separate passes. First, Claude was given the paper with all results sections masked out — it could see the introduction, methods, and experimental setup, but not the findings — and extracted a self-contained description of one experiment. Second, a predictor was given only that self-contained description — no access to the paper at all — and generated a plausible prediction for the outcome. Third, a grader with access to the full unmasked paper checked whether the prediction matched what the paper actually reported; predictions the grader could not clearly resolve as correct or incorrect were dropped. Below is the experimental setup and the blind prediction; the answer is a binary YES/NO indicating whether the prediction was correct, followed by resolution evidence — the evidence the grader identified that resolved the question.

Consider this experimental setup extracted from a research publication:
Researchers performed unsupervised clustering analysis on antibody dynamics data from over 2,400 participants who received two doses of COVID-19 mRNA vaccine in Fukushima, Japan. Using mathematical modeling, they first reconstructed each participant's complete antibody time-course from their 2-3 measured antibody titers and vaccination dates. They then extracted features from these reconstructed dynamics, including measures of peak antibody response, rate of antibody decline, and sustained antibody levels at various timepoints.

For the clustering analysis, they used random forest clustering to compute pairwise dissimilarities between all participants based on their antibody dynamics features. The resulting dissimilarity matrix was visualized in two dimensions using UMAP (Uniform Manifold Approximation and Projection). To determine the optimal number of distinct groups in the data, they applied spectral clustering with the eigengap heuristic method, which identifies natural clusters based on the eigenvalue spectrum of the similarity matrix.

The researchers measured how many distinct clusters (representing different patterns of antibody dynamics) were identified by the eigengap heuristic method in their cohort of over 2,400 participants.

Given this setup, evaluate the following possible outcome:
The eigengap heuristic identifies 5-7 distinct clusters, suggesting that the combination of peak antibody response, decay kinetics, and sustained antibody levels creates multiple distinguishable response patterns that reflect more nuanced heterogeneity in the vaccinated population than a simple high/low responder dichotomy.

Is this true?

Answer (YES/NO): YES